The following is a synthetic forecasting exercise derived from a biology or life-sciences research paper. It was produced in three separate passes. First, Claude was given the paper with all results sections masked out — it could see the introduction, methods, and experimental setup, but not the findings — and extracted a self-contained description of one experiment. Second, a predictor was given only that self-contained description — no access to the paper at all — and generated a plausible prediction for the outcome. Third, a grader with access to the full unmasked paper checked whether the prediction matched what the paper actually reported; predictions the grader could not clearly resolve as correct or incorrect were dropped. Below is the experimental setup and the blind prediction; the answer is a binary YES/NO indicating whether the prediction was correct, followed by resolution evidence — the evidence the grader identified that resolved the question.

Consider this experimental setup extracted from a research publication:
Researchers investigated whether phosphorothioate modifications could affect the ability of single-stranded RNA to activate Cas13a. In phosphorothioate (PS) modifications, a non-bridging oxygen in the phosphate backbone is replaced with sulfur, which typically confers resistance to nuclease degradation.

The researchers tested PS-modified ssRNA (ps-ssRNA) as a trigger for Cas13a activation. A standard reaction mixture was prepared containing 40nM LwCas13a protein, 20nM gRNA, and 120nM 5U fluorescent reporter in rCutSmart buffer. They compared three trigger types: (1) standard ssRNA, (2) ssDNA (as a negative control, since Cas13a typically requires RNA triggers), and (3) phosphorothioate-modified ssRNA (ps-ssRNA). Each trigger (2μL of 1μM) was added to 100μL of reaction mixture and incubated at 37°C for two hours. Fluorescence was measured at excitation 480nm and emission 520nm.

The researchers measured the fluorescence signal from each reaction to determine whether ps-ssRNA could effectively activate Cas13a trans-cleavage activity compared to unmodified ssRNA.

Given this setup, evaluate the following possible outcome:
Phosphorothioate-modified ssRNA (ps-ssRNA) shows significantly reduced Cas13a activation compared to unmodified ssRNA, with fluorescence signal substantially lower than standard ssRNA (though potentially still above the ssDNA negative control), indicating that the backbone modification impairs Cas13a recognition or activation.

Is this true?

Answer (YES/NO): YES